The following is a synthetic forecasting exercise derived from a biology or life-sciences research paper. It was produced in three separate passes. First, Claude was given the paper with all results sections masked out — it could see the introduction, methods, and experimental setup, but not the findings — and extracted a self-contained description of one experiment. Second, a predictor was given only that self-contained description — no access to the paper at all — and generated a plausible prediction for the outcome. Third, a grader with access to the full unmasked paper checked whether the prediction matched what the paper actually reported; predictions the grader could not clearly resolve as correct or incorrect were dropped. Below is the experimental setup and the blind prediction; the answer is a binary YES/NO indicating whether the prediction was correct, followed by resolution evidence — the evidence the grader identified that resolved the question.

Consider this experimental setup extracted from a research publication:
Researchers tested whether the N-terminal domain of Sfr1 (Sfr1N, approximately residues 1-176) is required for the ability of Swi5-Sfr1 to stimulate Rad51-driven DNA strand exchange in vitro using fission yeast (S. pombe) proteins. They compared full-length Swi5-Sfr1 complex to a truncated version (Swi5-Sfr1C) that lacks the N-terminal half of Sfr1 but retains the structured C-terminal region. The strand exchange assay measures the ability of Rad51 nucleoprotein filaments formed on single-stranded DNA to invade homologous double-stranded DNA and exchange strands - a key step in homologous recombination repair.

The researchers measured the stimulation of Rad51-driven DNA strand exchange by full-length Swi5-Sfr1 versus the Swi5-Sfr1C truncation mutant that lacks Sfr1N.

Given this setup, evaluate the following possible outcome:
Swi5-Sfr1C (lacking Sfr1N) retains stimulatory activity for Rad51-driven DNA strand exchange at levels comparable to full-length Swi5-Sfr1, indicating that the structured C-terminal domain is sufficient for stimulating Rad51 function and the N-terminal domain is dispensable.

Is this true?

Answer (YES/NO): NO